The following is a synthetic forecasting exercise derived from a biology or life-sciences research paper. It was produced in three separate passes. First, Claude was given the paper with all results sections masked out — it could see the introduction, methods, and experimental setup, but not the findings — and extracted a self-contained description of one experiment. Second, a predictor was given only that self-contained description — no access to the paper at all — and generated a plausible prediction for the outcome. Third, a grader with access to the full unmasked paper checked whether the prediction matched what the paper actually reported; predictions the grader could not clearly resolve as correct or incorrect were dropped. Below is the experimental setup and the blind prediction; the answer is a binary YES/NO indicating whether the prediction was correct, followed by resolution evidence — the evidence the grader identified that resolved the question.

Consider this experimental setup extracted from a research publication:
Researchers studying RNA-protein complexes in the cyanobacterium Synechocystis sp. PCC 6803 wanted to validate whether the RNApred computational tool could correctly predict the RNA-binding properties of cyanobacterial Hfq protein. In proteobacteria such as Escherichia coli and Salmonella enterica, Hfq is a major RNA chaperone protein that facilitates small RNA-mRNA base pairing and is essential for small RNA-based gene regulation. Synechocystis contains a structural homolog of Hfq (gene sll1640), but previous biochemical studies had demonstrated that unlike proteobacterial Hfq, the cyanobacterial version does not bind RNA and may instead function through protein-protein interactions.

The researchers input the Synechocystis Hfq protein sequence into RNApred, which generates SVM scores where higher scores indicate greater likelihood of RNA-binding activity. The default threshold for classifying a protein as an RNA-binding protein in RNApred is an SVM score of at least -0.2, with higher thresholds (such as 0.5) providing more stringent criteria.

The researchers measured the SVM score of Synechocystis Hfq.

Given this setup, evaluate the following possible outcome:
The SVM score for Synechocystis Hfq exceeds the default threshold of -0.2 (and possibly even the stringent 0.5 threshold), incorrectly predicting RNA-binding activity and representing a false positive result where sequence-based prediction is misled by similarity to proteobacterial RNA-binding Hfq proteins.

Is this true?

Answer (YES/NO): NO